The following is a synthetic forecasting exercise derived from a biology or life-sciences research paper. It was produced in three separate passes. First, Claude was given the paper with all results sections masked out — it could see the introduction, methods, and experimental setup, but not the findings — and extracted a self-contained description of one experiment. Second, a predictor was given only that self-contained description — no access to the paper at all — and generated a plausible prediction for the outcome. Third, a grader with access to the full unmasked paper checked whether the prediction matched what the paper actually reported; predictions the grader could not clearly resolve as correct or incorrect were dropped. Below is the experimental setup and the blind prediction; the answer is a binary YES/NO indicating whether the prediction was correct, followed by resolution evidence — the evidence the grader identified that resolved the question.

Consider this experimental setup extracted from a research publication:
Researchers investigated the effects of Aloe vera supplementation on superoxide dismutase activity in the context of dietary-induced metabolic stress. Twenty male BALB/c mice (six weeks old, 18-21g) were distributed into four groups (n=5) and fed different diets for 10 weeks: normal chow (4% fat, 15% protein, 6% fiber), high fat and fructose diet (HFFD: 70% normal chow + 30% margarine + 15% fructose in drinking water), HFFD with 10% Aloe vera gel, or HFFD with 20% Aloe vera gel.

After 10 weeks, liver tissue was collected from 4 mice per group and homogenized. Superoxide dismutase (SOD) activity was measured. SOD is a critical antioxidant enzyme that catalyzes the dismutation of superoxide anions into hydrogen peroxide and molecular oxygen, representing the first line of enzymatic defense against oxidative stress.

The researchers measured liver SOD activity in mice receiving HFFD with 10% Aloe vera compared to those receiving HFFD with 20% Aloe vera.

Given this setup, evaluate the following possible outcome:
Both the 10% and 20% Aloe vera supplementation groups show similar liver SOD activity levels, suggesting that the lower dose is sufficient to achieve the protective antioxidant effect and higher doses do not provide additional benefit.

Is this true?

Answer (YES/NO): YES